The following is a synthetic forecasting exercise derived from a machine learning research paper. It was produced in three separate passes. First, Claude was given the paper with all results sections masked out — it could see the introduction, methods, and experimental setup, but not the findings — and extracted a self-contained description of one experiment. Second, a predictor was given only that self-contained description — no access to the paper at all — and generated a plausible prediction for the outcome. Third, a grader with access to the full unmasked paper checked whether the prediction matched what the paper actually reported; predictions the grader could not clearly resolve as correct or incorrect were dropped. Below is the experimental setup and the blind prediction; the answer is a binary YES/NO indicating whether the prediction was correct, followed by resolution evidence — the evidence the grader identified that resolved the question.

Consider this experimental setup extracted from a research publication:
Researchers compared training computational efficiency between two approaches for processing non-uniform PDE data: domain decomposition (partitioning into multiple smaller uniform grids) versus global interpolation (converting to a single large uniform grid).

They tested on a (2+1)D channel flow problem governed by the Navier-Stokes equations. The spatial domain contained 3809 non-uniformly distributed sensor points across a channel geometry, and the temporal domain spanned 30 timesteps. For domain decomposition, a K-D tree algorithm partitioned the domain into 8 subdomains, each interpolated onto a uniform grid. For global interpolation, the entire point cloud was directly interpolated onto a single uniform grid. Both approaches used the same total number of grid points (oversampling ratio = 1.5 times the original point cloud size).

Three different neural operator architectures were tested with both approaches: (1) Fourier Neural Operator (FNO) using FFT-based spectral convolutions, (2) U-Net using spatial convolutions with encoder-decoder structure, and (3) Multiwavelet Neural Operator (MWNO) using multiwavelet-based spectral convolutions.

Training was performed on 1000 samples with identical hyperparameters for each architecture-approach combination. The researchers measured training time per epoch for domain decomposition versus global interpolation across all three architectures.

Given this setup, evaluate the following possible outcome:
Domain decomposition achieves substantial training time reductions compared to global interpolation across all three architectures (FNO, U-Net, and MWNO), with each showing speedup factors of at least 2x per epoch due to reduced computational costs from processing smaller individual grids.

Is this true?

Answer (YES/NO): NO